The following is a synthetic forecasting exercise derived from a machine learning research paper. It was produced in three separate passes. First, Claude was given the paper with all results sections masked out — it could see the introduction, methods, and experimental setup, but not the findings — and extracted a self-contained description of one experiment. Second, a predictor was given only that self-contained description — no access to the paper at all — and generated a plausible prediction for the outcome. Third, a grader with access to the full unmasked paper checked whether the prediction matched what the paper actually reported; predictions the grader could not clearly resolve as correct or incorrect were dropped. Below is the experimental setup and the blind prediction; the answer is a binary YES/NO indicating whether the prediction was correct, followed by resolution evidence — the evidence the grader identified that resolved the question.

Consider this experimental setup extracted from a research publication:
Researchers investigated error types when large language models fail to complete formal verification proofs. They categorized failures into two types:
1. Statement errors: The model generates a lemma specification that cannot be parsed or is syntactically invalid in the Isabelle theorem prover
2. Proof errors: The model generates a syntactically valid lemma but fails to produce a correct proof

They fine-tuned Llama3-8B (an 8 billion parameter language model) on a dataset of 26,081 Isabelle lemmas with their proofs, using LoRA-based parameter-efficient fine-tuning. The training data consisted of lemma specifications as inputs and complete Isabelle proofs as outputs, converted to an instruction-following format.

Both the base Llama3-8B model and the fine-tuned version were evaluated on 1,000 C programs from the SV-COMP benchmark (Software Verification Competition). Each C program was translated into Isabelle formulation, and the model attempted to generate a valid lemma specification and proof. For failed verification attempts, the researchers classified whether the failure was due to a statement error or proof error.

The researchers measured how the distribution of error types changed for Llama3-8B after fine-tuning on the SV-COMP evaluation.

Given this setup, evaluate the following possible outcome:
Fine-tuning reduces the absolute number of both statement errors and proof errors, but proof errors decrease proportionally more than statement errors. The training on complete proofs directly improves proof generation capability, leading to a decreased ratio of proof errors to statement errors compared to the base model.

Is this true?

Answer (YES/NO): NO